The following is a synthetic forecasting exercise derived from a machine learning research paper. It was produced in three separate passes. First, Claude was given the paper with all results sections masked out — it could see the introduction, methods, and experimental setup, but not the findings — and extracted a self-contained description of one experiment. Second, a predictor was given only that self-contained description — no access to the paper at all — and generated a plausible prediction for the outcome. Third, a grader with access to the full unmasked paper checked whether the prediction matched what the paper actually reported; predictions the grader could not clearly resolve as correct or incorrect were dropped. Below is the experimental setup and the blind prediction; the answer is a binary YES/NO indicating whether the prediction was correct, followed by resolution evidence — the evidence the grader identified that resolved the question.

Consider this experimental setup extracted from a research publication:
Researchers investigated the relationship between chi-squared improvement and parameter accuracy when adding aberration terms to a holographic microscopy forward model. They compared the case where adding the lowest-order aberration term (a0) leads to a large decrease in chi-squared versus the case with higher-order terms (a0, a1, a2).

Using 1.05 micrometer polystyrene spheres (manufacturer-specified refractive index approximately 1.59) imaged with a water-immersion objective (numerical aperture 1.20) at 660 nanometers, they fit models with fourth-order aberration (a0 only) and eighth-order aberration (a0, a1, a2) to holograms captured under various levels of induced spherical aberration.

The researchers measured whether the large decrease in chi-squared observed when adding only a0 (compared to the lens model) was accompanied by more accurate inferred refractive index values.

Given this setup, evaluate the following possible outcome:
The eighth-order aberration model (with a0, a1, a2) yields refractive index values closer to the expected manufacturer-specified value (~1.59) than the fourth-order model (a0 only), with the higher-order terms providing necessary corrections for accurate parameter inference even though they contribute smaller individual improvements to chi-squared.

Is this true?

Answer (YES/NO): YES